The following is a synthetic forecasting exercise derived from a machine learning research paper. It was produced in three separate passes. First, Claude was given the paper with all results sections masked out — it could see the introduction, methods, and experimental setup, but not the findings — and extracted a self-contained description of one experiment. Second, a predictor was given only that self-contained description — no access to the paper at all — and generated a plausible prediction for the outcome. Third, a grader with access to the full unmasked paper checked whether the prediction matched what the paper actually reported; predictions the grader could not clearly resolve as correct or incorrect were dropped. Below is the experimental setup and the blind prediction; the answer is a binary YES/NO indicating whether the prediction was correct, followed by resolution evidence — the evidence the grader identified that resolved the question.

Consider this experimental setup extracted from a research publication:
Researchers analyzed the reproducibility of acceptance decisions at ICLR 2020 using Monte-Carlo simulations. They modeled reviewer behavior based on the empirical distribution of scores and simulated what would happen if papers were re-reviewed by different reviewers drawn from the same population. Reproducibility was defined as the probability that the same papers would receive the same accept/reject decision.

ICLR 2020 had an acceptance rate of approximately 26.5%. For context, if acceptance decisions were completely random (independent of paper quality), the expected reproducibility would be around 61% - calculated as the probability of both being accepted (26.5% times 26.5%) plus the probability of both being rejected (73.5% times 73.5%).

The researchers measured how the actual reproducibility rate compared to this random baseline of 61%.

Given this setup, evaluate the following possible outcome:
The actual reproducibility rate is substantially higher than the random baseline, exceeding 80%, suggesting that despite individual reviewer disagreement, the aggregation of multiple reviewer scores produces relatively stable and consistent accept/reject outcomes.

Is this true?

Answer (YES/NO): NO